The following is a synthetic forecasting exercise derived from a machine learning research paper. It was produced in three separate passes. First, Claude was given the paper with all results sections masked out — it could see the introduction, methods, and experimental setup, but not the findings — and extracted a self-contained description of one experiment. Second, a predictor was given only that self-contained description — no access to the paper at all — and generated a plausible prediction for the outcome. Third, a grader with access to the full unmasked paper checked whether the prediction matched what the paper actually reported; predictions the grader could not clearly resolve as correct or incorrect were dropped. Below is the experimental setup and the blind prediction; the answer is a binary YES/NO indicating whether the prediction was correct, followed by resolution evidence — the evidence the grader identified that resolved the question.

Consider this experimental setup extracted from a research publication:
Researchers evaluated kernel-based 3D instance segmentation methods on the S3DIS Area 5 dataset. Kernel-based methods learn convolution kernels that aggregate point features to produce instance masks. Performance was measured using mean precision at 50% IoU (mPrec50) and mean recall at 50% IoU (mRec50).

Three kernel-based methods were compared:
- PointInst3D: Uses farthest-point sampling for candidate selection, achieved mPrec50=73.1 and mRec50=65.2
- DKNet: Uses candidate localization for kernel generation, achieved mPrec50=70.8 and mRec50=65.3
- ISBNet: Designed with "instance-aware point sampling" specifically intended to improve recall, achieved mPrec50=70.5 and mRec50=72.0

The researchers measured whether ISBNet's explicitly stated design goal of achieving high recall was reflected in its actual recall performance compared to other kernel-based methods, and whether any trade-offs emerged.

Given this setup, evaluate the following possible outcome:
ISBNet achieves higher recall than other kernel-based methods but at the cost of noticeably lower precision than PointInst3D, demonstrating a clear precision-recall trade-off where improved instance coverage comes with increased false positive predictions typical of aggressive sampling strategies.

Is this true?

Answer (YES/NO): YES